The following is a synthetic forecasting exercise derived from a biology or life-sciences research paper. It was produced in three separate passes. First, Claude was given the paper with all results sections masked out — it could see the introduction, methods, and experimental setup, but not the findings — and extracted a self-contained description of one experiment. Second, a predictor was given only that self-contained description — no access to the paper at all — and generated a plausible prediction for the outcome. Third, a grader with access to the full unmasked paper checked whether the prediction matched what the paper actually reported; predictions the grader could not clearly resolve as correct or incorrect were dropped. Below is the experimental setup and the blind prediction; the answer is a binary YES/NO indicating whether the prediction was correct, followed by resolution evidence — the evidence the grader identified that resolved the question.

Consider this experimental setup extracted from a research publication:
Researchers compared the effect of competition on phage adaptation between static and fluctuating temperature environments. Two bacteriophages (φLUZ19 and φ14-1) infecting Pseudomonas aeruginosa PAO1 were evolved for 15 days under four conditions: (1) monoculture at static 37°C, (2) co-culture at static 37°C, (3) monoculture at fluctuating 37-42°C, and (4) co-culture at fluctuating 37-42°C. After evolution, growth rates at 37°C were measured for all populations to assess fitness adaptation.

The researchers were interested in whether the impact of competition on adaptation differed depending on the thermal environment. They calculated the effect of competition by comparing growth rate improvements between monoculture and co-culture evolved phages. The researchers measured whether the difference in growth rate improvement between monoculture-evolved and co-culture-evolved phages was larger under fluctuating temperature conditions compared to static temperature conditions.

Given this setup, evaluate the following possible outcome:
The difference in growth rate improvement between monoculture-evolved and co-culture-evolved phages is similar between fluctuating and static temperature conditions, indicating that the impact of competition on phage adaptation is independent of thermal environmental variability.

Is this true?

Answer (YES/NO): NO